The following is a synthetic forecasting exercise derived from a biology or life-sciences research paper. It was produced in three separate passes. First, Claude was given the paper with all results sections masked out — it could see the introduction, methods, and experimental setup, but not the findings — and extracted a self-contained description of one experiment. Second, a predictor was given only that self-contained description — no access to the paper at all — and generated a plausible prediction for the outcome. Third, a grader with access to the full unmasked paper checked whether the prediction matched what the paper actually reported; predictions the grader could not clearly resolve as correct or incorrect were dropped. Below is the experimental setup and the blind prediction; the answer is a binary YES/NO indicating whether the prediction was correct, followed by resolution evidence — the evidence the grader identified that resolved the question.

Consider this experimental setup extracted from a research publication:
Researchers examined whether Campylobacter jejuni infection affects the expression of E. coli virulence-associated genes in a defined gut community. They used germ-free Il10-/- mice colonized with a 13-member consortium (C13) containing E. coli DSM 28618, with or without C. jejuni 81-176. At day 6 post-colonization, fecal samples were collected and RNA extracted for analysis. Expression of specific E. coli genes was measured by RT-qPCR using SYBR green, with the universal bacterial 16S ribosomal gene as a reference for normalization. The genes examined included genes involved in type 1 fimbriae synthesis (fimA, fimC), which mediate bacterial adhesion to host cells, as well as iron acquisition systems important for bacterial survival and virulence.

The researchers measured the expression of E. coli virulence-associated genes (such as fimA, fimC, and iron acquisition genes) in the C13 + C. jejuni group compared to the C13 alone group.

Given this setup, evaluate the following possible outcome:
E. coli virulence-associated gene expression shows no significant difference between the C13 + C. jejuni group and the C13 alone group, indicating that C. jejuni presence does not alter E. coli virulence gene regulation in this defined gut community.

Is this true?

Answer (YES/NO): NO